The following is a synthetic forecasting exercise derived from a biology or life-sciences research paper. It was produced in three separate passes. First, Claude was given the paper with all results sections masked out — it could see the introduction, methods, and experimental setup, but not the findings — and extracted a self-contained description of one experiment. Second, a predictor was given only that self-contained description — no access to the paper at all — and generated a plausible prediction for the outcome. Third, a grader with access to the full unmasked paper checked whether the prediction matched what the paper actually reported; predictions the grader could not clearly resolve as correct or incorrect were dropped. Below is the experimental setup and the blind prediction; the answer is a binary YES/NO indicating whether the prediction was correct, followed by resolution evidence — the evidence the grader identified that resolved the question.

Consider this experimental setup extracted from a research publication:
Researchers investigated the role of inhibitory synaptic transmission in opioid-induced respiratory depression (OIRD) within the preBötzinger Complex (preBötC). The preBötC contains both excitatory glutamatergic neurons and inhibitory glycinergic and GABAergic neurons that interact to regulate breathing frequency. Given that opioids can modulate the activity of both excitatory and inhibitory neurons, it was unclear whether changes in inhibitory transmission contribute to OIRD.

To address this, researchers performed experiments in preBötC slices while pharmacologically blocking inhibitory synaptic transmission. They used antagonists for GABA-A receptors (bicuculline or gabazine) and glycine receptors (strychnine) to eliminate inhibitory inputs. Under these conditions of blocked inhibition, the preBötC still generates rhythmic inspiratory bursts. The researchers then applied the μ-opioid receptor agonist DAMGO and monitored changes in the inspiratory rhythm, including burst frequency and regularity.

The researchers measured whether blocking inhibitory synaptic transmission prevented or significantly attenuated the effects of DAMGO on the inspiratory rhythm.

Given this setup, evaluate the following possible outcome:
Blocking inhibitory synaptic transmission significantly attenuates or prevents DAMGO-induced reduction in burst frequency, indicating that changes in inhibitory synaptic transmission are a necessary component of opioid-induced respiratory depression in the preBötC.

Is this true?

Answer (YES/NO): NO